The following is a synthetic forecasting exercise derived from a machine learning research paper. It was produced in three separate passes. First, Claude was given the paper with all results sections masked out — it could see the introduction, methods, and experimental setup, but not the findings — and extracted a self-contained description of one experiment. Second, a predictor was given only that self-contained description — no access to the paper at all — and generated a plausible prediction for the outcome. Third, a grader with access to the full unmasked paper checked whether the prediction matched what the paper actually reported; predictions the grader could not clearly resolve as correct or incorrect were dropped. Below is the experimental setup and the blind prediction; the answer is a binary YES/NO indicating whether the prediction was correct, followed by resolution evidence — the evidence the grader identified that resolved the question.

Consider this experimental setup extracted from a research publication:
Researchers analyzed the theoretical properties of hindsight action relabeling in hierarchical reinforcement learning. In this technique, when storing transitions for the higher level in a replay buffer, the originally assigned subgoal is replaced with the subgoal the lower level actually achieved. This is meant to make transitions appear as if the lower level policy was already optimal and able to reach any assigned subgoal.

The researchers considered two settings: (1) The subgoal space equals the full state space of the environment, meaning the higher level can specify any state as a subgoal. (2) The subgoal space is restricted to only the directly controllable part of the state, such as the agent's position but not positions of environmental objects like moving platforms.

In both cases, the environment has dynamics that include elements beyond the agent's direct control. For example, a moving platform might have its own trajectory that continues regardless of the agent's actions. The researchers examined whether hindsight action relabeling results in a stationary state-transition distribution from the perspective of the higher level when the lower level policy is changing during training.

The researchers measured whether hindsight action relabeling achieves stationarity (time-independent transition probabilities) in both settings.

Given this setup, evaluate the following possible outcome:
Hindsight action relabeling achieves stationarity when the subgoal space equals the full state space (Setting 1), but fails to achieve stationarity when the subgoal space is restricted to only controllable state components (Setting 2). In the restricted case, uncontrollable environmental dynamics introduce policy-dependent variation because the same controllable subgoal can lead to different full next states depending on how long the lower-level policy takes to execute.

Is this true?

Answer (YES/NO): YES